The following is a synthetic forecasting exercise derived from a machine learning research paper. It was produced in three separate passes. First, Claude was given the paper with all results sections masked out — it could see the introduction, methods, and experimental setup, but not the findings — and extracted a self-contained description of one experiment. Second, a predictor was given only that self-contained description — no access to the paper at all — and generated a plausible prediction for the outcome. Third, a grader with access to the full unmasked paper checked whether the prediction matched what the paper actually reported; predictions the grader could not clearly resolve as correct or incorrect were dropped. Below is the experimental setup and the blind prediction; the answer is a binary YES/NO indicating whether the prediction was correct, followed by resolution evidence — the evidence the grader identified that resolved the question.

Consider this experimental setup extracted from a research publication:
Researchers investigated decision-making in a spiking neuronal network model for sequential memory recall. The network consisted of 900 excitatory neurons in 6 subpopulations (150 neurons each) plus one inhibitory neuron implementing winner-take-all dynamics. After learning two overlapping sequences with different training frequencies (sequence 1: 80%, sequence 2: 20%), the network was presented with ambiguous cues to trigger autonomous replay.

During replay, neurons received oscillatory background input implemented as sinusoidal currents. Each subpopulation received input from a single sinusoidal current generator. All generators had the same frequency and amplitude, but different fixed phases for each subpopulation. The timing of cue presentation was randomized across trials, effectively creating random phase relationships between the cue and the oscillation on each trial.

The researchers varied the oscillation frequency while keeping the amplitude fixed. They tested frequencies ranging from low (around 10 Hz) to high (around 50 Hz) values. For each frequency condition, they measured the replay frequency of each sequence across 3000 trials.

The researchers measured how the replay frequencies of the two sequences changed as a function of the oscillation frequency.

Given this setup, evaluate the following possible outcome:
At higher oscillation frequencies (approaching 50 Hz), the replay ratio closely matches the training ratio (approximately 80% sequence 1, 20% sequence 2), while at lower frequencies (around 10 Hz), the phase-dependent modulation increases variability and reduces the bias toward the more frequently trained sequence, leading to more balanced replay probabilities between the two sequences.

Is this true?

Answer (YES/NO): NO